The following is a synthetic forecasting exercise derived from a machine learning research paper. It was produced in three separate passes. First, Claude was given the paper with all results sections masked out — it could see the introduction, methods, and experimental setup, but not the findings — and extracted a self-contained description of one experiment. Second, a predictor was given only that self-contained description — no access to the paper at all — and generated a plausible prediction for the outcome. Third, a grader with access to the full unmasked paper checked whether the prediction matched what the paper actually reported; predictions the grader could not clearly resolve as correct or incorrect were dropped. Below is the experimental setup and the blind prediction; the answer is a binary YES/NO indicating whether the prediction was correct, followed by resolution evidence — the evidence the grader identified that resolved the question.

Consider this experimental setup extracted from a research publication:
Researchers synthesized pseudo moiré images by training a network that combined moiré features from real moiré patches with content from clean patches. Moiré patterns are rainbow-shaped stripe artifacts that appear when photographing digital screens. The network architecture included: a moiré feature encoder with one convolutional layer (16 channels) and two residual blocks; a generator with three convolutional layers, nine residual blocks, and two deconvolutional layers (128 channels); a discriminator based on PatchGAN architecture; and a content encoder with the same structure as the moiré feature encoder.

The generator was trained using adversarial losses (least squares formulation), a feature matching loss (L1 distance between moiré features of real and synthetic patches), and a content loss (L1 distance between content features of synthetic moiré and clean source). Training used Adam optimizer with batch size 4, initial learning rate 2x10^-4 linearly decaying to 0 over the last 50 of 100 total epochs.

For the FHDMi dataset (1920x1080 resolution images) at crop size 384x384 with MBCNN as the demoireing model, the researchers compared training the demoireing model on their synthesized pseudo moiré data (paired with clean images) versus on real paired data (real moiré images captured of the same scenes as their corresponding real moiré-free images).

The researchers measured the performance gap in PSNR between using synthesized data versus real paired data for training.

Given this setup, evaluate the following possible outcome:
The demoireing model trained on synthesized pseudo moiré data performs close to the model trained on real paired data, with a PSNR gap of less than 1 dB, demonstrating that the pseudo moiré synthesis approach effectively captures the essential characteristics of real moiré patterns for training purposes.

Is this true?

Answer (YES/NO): NO